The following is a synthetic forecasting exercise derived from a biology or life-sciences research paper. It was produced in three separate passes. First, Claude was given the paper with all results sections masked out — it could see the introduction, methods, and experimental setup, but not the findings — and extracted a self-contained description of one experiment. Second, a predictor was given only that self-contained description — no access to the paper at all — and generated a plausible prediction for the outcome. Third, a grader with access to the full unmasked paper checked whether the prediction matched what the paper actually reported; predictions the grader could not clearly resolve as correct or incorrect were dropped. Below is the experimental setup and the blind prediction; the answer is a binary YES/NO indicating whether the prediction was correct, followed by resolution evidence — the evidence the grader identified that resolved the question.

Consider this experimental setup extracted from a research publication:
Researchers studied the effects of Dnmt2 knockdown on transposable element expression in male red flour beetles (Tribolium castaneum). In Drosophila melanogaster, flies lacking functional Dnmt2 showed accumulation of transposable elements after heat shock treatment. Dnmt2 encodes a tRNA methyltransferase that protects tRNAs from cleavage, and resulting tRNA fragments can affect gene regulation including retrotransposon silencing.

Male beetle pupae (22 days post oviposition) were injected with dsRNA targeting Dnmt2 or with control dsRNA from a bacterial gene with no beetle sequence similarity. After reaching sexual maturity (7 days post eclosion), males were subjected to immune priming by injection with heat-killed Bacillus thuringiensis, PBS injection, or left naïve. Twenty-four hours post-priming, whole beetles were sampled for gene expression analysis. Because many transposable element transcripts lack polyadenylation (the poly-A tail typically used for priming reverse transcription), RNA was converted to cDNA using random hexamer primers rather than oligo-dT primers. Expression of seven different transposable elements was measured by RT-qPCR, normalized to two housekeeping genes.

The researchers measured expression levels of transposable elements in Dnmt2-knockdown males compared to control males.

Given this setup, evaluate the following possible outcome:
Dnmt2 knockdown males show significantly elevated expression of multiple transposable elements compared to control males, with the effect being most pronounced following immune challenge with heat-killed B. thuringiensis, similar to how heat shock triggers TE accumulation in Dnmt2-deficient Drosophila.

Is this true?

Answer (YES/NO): NO